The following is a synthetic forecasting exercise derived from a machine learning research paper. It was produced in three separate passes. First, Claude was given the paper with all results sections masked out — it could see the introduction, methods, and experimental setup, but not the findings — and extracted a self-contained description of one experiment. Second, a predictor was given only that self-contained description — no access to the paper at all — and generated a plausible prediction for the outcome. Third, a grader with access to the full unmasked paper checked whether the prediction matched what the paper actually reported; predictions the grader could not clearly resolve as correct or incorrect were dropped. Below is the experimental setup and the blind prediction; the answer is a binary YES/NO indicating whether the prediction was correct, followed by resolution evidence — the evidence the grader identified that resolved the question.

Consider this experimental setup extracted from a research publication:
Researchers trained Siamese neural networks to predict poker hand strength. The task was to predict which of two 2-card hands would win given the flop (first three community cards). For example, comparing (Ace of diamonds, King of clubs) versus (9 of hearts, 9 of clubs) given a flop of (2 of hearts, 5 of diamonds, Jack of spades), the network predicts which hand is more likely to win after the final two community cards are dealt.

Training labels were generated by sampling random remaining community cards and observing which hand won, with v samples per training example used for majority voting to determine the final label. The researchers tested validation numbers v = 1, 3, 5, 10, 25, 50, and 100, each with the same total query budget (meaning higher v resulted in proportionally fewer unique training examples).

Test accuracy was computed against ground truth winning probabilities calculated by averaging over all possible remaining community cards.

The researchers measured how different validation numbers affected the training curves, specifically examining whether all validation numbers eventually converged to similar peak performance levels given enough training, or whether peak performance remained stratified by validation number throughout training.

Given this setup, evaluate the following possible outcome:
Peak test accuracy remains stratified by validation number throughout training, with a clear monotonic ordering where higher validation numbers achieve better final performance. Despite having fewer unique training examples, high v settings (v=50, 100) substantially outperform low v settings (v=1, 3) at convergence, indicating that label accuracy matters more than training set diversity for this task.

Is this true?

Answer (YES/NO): NO